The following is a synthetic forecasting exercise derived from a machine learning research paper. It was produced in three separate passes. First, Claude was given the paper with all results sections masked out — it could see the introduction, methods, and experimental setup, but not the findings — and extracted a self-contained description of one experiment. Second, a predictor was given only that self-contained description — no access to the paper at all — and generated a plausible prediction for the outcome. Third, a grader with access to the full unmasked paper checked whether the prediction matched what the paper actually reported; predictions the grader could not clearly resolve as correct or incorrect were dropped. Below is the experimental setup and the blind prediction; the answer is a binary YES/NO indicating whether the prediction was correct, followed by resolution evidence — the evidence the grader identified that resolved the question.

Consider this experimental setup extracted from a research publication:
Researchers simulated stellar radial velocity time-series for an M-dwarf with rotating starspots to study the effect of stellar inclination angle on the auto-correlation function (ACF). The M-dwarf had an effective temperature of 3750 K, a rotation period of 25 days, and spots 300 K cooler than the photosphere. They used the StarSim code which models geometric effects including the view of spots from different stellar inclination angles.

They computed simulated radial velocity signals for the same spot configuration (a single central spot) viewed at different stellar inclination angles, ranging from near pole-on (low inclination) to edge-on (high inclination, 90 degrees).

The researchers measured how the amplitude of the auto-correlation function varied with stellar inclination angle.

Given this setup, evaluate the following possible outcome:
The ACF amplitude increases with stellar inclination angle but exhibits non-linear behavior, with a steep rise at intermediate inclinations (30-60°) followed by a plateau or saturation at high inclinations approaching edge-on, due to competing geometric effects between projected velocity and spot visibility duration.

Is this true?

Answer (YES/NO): NO